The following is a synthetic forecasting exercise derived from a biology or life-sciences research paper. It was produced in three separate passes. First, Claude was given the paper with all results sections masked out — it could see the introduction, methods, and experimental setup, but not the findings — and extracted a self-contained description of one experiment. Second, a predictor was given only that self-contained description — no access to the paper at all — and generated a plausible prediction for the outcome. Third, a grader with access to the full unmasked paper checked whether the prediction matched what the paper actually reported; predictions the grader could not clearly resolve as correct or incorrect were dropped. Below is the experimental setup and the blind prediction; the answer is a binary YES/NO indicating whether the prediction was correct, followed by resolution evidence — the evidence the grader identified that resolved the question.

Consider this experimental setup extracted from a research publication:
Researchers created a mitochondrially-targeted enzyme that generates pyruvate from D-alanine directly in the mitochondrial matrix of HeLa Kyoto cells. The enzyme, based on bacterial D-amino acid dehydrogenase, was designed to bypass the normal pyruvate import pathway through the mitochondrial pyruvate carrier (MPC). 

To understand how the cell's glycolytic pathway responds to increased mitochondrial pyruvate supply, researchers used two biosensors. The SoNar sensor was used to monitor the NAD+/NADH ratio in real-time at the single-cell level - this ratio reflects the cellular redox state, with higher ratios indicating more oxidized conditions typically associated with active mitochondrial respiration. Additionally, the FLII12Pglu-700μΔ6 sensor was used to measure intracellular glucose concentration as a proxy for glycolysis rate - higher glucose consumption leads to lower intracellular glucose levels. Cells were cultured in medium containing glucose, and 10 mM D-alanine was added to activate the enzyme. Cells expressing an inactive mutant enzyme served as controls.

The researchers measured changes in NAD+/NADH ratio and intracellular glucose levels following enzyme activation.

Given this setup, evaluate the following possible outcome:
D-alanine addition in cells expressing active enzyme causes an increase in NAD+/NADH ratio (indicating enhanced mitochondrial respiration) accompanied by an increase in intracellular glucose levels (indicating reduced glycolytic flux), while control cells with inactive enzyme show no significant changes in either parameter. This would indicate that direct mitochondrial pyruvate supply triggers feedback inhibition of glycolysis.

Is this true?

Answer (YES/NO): NO